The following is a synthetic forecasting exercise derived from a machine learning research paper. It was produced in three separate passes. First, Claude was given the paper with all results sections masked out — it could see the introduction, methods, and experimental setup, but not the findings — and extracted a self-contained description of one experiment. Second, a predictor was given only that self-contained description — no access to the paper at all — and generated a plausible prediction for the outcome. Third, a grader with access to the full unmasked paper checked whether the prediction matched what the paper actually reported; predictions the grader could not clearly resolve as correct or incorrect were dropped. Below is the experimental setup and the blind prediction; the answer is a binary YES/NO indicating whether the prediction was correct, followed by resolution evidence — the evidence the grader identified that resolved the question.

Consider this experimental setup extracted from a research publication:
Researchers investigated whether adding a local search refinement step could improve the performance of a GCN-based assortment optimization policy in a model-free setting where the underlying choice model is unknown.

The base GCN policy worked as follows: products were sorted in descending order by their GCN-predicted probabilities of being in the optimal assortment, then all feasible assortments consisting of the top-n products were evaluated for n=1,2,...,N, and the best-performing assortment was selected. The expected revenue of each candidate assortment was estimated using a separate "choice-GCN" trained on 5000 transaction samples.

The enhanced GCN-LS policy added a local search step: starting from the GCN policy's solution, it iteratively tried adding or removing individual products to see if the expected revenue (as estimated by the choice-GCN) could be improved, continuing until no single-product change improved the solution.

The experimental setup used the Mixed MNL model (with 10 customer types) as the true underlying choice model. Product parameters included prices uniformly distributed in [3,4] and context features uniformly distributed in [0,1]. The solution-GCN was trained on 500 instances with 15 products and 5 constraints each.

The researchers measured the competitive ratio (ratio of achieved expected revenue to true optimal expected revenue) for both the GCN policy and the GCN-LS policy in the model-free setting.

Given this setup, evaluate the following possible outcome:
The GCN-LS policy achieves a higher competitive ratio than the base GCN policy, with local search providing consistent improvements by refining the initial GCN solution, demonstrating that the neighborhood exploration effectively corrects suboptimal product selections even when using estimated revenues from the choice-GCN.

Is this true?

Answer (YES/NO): YES